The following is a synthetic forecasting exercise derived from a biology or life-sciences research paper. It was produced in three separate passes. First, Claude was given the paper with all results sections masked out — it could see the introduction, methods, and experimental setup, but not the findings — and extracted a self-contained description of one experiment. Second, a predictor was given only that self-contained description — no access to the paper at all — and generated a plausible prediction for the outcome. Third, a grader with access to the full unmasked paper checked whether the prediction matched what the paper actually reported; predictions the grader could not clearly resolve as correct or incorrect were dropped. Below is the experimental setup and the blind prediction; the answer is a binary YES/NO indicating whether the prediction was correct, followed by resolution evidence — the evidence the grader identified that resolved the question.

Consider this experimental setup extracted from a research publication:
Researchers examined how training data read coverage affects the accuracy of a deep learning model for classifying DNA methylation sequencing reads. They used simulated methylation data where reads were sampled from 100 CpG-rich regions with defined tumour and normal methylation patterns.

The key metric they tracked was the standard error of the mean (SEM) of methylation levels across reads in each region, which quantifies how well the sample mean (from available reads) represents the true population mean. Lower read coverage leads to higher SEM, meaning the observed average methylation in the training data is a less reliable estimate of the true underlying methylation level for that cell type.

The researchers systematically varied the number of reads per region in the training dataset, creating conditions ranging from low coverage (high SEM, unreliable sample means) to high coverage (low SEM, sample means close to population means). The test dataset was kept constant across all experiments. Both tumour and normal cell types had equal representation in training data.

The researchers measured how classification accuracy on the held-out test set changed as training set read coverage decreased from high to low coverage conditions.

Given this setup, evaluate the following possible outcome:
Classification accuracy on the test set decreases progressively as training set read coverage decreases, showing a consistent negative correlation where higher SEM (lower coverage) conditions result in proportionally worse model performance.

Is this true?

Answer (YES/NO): NO